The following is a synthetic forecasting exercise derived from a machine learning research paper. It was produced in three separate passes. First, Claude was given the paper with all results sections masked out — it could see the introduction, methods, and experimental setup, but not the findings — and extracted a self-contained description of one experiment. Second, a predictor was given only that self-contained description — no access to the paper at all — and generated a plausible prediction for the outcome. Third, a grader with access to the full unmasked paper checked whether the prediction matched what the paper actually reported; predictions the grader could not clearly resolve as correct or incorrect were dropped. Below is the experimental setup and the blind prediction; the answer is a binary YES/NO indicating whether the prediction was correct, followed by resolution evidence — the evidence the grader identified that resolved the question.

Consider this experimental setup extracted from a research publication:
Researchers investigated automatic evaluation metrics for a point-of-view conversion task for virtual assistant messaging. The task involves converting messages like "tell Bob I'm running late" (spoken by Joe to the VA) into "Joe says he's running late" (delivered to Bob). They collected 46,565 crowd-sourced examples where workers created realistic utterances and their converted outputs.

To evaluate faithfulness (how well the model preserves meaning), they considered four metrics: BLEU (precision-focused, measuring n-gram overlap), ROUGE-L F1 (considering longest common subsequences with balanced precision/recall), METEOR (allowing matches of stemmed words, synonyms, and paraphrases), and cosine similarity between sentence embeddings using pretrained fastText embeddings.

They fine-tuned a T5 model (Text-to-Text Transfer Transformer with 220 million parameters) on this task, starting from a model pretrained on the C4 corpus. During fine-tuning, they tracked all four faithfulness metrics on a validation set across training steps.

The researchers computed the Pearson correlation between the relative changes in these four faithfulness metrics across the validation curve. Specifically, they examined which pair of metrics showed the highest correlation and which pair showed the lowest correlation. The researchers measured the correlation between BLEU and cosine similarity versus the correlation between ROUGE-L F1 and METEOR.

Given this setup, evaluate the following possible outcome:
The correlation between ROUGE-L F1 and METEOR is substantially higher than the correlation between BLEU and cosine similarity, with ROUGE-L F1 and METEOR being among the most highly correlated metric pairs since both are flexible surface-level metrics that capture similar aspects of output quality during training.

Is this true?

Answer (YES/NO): YES